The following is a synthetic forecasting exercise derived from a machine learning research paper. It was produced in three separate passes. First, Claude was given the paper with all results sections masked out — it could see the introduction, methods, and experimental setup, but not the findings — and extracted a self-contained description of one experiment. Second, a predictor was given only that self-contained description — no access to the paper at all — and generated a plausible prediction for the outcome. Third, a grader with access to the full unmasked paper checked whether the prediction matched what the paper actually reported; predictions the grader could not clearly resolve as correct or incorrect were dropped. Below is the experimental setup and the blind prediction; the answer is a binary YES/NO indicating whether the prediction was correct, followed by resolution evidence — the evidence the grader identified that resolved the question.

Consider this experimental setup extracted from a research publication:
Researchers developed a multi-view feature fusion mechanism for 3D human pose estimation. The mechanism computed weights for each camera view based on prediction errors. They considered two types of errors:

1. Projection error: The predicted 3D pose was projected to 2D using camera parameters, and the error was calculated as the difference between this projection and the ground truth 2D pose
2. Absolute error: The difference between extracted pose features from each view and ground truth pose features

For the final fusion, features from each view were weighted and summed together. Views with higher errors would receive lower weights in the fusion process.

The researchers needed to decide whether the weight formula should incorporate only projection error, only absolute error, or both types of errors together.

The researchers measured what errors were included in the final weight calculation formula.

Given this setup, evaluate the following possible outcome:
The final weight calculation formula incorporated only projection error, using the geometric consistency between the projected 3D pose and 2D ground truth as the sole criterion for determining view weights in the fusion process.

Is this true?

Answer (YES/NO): NO